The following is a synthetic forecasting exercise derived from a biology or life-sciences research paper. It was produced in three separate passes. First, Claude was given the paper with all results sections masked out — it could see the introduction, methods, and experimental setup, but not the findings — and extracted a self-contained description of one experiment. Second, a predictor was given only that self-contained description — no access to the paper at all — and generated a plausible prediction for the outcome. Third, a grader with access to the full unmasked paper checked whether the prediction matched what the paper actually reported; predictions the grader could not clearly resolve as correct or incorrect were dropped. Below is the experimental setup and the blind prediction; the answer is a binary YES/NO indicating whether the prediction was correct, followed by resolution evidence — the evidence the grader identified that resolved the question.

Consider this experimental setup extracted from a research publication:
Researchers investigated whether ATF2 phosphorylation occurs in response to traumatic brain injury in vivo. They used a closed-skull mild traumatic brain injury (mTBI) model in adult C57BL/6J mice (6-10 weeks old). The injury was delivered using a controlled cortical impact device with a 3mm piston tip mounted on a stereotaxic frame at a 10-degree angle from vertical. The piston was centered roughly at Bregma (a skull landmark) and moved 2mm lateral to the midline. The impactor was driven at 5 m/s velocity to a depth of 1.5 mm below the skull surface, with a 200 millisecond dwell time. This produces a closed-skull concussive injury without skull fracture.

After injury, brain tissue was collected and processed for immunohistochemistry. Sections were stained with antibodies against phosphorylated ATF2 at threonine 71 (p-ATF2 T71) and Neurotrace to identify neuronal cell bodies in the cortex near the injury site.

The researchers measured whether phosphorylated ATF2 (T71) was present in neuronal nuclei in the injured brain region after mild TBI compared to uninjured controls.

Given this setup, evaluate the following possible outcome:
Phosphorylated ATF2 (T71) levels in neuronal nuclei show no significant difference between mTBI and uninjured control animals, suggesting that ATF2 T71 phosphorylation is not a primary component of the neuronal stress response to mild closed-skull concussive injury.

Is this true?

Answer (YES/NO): NO